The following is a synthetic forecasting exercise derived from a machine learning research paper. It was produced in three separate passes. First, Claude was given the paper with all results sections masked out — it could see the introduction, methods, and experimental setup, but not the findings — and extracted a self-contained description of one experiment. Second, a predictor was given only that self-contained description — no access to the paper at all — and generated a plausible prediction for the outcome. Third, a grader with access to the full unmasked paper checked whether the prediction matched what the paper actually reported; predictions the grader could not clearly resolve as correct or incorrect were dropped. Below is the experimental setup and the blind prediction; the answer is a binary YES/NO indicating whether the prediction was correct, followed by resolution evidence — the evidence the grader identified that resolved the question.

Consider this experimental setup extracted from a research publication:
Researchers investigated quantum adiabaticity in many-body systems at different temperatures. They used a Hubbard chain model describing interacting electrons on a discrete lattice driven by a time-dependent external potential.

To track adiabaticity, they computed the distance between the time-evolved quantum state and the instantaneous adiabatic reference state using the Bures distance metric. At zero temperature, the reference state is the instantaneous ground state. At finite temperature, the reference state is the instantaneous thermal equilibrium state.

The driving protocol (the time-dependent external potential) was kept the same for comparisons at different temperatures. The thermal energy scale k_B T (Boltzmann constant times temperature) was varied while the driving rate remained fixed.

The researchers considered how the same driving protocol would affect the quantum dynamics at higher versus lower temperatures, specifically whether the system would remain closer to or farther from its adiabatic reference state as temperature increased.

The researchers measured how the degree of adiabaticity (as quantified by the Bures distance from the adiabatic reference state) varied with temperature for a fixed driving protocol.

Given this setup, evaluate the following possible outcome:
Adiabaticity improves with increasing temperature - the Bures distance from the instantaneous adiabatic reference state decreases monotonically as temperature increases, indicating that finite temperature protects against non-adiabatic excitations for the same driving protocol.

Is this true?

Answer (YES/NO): YES